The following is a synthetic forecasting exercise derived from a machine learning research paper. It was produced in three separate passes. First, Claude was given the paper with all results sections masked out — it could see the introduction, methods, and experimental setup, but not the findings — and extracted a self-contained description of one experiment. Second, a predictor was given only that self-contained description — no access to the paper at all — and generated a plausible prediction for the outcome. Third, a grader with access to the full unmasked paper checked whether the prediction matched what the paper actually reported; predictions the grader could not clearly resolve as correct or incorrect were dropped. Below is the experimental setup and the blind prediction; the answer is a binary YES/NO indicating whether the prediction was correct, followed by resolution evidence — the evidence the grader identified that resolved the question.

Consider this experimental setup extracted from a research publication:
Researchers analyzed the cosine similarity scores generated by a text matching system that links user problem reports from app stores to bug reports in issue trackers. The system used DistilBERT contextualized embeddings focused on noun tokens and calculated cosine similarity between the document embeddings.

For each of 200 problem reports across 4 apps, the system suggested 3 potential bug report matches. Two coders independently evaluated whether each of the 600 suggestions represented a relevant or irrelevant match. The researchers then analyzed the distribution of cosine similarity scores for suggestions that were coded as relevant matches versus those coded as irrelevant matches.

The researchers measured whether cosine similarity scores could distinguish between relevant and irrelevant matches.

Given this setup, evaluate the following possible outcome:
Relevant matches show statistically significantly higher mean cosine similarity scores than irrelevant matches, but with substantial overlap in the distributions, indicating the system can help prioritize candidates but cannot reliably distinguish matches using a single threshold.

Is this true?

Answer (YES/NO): NO